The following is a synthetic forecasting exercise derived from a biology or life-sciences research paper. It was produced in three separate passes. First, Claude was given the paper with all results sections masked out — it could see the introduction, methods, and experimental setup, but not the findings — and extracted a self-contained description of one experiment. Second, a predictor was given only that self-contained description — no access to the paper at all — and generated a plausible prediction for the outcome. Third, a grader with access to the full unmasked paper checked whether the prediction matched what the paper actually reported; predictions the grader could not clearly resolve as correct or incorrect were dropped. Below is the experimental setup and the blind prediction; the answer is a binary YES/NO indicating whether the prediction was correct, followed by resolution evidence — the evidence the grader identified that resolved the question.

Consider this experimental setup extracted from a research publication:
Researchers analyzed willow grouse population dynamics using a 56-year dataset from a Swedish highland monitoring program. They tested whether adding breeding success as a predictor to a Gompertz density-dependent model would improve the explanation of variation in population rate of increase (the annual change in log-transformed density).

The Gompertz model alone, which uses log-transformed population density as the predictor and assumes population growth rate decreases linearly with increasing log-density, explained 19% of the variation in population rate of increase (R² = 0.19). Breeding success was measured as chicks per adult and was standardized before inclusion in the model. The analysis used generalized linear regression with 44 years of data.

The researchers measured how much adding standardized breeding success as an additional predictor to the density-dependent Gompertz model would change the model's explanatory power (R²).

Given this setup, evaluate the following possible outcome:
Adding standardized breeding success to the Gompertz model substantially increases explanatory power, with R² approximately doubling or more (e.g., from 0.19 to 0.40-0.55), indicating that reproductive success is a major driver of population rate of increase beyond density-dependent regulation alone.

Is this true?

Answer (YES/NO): YES